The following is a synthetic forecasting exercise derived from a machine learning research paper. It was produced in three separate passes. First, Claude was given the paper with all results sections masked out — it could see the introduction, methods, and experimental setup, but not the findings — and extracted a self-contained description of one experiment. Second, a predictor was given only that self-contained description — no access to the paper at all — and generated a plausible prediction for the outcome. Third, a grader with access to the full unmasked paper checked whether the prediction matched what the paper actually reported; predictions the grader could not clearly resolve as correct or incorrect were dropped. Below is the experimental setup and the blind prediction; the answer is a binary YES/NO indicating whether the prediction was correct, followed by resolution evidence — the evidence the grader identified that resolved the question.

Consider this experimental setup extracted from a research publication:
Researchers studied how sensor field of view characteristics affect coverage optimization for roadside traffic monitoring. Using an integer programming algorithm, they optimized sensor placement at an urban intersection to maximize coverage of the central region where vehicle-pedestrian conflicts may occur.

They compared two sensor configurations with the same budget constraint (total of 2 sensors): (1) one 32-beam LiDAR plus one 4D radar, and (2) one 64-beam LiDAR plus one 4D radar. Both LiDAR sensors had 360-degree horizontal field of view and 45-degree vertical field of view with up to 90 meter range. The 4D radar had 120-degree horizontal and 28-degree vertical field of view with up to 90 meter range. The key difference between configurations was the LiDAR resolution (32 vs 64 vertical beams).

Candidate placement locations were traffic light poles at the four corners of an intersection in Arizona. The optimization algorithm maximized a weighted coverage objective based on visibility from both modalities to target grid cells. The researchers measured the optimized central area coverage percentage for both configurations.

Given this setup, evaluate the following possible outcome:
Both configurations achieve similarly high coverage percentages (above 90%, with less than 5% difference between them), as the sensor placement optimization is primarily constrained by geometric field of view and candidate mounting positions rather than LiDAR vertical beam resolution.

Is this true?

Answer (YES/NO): NO